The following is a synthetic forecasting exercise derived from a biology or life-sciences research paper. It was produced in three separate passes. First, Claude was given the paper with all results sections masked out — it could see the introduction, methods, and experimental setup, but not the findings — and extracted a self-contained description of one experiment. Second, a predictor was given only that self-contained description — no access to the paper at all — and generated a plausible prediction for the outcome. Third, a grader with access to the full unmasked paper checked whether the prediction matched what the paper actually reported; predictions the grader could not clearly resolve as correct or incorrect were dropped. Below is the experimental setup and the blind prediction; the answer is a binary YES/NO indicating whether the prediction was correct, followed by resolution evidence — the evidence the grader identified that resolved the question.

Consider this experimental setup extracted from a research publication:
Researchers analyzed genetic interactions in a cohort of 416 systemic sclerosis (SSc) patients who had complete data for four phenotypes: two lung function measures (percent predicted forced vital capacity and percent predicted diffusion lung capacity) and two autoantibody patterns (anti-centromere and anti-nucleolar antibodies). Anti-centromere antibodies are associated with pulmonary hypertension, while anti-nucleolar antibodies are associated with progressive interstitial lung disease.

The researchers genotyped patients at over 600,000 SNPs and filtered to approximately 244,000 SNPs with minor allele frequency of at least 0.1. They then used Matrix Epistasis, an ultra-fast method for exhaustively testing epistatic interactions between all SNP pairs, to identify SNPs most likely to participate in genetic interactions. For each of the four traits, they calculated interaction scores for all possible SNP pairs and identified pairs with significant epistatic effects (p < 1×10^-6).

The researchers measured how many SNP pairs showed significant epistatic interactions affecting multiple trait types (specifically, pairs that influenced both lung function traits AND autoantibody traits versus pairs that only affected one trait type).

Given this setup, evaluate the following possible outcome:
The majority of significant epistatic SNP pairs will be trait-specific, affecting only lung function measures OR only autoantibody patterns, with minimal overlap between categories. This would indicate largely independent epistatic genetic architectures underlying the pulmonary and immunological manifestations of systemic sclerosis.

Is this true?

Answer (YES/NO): YES